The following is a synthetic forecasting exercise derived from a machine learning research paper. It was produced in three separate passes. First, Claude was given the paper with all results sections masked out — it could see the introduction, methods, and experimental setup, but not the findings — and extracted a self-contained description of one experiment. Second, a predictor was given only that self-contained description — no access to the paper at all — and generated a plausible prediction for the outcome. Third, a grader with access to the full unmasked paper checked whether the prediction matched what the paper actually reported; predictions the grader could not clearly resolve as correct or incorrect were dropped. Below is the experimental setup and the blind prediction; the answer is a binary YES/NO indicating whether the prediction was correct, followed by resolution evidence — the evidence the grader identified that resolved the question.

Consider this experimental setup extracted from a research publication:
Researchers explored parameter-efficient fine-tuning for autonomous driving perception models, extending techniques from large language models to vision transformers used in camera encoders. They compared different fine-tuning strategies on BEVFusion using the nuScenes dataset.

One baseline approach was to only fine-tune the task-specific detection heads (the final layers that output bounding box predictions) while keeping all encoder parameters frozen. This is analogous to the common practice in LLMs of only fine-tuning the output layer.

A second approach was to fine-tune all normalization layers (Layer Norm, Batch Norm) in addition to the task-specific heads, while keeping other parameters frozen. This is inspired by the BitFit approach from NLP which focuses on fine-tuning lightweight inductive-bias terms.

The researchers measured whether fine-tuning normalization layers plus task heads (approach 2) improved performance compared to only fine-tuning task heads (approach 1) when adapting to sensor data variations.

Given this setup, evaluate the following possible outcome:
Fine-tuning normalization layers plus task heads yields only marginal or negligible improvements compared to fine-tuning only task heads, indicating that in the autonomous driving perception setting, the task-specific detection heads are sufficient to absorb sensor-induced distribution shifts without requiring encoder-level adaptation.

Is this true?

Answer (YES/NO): NO